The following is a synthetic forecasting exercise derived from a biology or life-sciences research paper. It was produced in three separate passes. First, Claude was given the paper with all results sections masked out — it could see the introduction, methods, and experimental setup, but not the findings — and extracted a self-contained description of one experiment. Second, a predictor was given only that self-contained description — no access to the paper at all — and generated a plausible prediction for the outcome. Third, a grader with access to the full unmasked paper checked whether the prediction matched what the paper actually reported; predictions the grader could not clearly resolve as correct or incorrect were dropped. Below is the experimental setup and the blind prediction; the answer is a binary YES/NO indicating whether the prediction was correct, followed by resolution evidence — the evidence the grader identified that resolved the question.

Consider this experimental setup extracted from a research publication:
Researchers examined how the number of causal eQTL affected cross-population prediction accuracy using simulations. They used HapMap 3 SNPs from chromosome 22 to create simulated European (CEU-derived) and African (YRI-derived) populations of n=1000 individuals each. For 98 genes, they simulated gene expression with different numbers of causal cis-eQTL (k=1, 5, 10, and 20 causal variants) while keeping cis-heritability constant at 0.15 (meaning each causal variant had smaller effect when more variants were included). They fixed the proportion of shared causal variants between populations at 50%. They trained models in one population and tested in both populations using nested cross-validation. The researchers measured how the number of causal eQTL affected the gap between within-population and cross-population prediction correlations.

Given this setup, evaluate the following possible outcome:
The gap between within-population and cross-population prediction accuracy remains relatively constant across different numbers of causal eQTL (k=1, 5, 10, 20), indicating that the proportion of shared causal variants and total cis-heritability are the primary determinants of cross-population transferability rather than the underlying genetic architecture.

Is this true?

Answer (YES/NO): NO